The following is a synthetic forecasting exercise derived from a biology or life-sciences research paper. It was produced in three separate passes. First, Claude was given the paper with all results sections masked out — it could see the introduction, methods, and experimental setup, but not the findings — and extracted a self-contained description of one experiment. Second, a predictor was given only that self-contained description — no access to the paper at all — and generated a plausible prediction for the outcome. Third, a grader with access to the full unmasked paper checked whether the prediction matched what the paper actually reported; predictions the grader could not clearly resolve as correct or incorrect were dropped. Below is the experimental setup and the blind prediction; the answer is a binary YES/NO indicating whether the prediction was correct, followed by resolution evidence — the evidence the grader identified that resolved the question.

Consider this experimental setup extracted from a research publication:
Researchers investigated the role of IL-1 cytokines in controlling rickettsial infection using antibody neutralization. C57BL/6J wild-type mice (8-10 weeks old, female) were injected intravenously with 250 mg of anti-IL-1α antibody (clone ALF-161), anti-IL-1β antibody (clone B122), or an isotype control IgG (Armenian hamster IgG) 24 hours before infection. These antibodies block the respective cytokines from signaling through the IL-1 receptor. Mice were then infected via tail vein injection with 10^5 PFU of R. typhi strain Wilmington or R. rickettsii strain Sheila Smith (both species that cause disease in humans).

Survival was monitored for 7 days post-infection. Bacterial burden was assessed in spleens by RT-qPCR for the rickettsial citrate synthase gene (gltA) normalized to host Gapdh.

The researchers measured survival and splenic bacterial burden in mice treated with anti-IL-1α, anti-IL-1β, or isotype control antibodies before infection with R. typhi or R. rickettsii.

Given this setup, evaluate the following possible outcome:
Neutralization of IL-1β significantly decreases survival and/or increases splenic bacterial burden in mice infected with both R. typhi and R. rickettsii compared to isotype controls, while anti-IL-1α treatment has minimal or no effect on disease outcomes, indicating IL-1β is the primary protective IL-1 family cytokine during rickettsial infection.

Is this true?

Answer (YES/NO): NO